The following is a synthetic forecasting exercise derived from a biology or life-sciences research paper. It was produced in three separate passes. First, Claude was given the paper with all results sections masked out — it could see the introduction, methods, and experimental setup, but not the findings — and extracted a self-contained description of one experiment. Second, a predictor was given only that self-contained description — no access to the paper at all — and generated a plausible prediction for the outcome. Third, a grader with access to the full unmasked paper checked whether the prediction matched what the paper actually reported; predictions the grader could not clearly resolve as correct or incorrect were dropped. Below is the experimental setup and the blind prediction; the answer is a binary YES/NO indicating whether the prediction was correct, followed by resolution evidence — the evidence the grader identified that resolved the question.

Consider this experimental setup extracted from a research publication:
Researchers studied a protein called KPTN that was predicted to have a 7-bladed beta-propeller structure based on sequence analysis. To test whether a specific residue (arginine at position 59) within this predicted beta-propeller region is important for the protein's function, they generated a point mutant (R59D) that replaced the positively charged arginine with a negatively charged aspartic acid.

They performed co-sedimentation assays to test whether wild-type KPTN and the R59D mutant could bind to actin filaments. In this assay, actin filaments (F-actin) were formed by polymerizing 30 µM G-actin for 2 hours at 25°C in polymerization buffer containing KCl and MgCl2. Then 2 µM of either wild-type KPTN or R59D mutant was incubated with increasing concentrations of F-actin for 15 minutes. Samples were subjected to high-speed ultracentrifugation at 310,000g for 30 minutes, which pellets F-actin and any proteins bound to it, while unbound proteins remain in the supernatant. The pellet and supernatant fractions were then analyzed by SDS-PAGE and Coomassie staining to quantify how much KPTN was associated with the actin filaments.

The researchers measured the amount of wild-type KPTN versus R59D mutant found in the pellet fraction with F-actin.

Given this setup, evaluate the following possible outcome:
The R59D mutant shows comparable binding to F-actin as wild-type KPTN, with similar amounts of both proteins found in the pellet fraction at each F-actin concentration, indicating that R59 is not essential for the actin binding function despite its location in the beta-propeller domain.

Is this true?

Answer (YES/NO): NO